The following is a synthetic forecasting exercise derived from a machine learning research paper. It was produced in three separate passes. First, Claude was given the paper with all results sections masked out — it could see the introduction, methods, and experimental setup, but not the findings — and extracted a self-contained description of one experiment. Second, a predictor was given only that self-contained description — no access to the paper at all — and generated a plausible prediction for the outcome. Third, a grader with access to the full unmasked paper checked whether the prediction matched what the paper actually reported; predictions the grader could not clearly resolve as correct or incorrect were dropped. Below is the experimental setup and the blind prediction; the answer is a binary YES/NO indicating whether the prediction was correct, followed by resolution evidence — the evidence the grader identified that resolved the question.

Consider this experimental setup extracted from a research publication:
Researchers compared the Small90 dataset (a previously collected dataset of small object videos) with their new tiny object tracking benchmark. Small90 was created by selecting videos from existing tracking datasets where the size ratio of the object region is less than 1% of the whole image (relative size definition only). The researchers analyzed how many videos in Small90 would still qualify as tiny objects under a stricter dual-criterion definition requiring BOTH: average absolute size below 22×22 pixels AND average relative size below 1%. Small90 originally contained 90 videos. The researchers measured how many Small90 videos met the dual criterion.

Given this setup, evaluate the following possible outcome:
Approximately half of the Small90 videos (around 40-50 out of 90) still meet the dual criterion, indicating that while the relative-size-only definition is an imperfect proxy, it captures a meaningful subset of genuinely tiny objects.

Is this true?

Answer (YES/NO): NO